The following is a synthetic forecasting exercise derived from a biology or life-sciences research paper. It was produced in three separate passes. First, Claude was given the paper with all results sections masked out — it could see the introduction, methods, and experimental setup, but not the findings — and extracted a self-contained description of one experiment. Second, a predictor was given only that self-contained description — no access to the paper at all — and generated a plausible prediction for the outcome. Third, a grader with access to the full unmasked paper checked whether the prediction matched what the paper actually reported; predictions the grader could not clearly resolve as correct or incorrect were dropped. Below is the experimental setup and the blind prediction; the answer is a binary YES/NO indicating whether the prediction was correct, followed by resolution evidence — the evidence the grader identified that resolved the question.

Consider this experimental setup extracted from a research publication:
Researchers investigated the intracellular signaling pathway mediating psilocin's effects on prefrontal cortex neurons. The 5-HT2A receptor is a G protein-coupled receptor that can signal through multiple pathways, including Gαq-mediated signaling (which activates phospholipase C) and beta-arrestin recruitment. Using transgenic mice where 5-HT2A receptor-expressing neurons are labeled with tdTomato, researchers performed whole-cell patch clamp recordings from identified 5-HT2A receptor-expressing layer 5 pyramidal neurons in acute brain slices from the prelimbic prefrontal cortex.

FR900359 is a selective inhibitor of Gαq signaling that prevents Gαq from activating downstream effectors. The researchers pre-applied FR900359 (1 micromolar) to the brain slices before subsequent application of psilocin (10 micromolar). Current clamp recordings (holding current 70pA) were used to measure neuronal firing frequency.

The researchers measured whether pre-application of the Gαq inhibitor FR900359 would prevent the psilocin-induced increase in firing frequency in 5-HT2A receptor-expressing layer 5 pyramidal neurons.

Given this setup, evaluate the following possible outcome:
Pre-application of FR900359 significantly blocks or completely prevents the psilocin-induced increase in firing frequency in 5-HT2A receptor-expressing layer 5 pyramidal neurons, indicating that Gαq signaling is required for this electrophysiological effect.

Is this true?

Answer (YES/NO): YES